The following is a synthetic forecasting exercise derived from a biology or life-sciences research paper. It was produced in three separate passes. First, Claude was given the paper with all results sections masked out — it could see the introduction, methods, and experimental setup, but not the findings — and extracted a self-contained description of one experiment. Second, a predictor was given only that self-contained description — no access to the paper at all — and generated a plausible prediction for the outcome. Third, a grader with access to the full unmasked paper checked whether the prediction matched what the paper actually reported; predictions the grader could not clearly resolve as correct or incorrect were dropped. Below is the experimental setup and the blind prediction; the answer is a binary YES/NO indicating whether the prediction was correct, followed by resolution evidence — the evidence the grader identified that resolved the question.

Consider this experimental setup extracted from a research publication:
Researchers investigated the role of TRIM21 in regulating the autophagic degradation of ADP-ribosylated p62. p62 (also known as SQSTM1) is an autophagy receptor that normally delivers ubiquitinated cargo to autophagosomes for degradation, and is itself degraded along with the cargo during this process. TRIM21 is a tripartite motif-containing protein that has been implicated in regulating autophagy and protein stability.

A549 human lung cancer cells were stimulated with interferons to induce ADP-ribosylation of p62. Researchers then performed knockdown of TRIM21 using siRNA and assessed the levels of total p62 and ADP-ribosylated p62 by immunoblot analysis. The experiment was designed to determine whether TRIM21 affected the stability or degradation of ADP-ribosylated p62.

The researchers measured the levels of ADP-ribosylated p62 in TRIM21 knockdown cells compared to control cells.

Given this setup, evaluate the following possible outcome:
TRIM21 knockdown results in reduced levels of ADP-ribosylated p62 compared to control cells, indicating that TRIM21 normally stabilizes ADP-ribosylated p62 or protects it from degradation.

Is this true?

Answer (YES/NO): YES